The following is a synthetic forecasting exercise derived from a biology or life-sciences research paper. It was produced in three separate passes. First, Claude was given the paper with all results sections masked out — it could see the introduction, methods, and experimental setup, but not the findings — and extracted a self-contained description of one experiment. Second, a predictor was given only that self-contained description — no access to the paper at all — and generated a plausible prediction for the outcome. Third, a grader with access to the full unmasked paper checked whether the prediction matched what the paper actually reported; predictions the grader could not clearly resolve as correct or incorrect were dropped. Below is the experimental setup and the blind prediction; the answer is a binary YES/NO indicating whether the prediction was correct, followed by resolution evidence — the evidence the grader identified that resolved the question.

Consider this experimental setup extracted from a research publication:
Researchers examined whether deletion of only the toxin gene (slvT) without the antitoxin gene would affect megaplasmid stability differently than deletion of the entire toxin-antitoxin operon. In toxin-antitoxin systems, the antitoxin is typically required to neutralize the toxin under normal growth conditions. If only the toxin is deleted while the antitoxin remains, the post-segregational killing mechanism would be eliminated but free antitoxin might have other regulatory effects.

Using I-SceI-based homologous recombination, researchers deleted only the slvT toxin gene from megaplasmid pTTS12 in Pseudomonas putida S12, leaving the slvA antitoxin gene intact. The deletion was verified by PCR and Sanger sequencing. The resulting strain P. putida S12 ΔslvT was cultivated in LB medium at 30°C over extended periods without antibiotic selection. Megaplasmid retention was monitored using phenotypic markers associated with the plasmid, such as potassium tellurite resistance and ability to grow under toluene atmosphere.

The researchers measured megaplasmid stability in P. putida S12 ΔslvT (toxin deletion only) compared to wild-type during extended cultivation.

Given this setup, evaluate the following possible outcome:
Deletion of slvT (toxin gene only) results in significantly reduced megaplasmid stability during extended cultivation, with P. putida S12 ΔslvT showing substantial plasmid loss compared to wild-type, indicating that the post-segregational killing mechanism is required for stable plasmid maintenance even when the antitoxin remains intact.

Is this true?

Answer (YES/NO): NO